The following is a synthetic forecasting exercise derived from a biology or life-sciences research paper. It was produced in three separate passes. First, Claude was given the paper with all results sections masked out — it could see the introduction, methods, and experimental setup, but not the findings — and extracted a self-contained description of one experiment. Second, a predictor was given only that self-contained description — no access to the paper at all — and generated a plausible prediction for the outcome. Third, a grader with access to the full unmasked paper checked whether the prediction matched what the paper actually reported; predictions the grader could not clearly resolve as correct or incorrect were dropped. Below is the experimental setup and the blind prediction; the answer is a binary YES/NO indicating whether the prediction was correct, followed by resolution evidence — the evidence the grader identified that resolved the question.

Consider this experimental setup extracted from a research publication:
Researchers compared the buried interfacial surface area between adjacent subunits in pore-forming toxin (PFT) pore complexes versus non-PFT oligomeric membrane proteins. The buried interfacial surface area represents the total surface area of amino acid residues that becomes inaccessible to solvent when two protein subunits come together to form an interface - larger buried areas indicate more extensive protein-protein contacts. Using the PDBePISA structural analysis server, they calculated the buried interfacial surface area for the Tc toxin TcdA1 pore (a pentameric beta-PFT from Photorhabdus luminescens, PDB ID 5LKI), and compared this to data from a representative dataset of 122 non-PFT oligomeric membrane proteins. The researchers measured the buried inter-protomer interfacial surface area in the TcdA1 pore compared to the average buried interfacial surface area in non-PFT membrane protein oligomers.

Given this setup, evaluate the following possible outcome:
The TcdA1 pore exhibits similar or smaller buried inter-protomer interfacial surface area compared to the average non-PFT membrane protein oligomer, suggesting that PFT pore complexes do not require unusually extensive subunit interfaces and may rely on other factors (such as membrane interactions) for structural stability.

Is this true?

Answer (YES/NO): NO